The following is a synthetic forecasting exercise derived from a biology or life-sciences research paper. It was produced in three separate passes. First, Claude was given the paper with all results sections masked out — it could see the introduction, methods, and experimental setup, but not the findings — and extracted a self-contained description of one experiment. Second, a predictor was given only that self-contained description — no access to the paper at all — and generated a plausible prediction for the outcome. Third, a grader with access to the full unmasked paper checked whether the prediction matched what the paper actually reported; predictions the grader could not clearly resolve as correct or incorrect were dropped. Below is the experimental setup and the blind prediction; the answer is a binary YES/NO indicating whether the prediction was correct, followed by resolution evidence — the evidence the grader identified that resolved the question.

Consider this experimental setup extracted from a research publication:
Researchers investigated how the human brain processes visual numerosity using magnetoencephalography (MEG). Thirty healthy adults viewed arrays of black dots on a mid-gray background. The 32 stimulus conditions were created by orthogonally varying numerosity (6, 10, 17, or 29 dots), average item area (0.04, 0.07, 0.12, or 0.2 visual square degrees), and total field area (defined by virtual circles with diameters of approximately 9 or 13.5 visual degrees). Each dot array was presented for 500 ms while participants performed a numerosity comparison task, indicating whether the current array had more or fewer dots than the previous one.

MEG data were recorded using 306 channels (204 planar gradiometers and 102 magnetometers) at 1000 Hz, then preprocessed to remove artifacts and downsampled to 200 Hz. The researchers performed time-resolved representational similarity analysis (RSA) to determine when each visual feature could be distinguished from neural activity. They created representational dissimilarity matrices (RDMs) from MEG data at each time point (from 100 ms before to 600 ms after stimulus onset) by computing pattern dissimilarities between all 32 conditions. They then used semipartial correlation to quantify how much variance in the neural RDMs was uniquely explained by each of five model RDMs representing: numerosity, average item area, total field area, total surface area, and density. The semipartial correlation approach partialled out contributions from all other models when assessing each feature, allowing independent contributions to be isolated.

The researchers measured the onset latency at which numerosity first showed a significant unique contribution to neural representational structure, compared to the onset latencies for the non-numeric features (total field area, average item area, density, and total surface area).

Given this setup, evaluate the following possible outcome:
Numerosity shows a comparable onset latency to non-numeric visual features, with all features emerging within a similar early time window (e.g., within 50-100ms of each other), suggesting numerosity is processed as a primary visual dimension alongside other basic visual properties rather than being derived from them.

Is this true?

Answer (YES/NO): NO